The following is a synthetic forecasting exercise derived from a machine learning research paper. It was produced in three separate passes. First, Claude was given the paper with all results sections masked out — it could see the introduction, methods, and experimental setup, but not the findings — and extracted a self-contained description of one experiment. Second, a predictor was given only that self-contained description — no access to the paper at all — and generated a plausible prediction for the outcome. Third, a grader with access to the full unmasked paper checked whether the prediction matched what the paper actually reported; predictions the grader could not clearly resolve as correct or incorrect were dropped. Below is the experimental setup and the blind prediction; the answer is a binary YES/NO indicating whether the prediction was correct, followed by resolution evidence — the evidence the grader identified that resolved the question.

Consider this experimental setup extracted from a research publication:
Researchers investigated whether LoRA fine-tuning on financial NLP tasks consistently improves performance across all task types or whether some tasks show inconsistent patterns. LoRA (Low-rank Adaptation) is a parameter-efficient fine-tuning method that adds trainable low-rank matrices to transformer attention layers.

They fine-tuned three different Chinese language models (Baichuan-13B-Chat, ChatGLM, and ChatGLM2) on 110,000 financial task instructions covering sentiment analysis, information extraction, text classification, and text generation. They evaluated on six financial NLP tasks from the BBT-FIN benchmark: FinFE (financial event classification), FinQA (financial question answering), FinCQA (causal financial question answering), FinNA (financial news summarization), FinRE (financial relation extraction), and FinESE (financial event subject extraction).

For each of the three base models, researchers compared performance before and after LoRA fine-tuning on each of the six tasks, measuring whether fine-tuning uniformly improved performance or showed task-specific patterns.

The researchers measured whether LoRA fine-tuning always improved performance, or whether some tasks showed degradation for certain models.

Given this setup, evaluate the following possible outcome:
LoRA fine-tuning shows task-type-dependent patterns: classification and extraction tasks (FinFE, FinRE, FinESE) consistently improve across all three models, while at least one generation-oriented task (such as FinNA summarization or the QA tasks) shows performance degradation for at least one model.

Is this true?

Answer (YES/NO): NO